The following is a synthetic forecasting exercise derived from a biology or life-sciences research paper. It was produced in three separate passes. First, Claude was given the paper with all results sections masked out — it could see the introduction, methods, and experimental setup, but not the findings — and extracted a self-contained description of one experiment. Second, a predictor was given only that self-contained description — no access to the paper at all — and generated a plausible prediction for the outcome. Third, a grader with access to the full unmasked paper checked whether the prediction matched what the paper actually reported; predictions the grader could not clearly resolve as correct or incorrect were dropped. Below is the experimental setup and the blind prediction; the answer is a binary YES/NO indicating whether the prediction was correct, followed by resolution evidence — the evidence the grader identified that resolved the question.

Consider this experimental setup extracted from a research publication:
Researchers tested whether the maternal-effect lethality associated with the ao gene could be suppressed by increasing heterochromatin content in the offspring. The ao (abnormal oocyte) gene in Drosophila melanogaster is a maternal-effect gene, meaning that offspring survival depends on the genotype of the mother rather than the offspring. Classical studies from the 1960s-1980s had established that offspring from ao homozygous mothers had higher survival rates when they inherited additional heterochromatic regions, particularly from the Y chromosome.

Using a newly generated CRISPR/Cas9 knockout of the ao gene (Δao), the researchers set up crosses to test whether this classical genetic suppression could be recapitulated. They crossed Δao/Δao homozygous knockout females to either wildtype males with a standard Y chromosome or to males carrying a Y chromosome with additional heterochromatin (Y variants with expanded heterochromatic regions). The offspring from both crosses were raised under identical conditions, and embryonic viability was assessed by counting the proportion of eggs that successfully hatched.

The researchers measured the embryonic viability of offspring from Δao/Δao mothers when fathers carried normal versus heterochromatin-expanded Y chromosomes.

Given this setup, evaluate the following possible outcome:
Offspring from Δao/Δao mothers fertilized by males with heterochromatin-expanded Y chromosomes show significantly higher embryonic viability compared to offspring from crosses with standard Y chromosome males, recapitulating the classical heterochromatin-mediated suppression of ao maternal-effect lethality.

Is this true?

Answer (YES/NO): YES